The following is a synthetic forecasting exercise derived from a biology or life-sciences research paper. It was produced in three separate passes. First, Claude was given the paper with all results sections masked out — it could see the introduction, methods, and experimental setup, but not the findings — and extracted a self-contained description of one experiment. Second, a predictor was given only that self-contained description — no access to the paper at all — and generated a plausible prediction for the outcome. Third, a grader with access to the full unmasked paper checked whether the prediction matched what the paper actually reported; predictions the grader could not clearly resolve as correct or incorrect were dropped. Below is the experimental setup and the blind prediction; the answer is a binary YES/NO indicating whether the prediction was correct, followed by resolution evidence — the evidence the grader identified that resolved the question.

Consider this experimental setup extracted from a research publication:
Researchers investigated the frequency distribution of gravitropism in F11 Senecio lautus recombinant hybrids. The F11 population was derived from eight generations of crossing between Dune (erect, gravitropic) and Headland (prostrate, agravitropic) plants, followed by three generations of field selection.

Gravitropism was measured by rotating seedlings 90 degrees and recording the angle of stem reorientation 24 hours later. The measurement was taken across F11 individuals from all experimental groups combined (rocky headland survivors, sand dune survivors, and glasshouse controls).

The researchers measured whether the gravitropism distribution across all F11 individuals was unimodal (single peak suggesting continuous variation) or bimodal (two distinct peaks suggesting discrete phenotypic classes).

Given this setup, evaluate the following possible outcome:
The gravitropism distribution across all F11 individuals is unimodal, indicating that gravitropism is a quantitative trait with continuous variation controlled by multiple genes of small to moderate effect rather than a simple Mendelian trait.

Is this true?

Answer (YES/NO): NO